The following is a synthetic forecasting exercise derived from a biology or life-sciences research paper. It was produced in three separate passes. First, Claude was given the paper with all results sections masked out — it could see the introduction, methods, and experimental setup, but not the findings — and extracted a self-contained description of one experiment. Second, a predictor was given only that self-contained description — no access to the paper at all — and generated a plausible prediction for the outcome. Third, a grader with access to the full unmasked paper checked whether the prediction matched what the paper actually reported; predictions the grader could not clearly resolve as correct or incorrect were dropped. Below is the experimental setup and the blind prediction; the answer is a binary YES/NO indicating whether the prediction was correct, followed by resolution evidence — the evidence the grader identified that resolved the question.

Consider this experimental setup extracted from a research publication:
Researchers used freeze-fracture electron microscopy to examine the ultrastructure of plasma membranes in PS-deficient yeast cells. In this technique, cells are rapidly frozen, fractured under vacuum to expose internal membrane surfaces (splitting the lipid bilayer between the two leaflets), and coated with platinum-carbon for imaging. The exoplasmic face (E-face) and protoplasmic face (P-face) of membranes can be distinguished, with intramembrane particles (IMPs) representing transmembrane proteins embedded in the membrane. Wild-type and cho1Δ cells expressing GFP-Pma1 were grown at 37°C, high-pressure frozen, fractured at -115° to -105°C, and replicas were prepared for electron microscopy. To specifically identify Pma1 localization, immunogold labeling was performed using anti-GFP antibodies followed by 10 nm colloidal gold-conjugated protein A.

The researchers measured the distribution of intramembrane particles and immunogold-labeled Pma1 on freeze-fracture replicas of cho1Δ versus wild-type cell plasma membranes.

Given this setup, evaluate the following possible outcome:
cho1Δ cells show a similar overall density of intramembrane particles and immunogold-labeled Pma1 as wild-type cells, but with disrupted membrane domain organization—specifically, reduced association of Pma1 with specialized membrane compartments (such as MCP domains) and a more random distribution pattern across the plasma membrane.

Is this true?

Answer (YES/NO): NO